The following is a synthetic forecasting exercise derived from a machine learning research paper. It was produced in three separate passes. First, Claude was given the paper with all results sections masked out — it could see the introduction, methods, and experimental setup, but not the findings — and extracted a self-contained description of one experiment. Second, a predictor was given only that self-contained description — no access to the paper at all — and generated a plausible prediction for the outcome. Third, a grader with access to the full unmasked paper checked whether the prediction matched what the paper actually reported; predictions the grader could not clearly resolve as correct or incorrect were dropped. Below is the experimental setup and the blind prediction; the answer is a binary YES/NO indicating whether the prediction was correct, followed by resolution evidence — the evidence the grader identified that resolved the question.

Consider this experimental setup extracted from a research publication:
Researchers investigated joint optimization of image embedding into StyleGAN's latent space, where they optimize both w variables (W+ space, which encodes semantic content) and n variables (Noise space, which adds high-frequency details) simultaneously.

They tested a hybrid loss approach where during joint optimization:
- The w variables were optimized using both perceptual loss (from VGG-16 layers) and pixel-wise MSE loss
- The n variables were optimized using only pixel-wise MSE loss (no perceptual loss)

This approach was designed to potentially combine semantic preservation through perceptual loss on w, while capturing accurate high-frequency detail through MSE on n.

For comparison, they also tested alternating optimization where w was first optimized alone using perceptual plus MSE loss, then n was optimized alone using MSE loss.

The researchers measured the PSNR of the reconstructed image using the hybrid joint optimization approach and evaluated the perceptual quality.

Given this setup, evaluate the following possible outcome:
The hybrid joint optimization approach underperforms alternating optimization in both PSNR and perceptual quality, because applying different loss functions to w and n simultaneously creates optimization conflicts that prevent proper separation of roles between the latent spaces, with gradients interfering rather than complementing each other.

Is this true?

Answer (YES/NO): YES